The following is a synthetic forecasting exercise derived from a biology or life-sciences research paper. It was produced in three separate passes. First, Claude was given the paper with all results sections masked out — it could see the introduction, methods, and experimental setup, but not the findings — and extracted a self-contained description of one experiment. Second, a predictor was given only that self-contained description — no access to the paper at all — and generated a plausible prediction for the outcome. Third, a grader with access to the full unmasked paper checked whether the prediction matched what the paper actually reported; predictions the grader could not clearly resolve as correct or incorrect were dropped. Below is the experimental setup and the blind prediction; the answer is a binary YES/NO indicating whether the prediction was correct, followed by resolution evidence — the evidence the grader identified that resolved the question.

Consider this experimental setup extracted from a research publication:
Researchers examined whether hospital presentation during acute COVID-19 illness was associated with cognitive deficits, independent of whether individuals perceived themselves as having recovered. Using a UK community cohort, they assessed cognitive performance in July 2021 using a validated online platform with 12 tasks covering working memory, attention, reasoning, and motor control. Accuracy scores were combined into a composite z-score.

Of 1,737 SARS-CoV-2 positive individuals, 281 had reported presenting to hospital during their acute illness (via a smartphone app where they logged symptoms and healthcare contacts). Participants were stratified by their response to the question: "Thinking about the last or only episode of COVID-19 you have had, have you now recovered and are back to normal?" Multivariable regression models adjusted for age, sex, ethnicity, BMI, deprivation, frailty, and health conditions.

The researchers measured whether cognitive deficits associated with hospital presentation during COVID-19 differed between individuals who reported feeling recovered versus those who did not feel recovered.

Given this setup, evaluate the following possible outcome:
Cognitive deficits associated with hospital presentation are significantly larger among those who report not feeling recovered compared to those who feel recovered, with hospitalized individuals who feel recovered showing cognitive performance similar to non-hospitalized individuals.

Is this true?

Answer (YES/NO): NO